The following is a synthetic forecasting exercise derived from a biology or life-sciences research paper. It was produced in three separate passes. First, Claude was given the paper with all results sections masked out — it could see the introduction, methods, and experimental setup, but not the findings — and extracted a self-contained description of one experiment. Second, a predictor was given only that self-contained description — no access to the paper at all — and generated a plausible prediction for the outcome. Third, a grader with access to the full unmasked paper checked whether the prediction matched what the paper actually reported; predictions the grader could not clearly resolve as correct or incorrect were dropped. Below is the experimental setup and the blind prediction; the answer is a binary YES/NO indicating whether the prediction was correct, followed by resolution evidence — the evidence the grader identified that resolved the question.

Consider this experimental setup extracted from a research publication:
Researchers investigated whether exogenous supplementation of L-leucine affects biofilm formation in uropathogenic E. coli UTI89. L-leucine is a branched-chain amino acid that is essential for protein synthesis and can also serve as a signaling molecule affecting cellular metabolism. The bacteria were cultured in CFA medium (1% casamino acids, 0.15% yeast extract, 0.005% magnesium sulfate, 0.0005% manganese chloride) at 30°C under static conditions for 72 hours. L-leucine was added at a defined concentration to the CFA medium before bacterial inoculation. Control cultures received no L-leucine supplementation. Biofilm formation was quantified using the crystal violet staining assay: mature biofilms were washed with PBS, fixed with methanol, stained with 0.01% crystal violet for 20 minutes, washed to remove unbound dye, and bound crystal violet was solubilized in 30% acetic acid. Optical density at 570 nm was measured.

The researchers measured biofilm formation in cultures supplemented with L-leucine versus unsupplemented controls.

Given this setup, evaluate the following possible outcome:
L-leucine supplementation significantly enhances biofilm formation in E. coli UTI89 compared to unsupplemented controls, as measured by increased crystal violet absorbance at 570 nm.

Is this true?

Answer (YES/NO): YES